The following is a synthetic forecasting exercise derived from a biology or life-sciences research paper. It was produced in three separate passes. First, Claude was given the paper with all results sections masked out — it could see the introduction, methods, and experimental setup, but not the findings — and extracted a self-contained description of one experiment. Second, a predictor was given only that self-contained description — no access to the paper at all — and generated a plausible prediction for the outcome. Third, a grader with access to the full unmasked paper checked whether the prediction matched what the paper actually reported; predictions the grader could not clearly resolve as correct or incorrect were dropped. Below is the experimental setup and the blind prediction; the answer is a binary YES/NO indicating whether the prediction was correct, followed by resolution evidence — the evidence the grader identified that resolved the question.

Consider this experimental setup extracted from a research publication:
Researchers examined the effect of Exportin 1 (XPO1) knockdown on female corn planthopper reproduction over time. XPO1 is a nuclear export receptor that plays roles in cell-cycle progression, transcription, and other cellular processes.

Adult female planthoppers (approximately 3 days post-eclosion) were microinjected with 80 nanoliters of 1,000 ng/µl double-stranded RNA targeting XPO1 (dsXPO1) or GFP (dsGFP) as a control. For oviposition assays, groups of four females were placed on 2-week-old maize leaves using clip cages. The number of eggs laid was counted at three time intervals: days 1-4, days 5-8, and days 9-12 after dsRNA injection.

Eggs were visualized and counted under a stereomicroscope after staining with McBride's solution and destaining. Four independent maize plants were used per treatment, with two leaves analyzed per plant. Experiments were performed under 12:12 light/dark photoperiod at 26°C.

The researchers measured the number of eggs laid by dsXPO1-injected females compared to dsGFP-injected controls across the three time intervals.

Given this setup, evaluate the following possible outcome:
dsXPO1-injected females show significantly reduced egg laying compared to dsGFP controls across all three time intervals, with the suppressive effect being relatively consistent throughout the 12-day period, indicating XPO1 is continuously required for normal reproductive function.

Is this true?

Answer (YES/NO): YES